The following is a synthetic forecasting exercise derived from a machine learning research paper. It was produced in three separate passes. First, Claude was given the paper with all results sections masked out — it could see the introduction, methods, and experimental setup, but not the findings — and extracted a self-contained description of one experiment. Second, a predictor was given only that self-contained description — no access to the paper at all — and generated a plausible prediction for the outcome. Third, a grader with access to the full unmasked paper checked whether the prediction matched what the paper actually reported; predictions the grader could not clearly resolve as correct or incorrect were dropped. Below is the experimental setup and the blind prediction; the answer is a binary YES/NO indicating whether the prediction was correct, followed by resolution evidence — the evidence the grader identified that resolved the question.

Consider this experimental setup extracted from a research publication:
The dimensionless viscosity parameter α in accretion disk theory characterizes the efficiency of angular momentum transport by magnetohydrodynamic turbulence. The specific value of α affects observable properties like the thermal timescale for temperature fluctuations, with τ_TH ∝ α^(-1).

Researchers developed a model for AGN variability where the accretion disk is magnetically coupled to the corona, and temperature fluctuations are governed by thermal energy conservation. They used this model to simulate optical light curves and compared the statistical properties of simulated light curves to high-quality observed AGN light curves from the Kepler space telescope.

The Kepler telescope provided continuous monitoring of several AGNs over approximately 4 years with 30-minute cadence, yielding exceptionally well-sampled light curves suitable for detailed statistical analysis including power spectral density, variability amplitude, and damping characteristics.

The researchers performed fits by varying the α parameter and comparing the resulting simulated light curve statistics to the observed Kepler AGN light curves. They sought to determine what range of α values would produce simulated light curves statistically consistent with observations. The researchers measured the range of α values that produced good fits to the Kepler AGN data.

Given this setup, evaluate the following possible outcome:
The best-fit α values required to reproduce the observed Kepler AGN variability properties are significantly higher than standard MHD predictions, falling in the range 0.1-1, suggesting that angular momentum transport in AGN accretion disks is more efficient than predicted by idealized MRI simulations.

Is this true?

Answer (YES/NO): NO